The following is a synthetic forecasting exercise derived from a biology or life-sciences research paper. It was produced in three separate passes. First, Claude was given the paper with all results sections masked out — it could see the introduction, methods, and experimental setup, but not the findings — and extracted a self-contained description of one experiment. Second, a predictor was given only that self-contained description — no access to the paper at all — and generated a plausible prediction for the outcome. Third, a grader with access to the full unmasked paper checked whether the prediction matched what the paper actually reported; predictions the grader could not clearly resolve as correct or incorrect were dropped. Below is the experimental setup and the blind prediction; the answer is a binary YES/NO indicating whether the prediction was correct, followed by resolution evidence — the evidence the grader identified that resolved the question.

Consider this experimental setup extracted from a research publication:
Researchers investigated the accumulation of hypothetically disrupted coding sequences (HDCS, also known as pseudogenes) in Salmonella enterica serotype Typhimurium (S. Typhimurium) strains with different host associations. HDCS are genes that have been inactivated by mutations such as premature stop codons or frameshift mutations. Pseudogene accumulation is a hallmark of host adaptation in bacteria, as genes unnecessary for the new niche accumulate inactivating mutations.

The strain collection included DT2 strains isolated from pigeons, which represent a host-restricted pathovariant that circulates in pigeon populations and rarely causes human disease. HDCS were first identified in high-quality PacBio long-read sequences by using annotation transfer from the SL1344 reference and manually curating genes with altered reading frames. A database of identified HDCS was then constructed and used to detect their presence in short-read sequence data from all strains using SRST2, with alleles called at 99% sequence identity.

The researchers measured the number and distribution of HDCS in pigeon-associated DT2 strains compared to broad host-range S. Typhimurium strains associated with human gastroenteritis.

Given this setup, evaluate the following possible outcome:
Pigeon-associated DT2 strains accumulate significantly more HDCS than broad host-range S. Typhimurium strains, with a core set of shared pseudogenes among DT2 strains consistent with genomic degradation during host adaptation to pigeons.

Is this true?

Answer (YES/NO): NO